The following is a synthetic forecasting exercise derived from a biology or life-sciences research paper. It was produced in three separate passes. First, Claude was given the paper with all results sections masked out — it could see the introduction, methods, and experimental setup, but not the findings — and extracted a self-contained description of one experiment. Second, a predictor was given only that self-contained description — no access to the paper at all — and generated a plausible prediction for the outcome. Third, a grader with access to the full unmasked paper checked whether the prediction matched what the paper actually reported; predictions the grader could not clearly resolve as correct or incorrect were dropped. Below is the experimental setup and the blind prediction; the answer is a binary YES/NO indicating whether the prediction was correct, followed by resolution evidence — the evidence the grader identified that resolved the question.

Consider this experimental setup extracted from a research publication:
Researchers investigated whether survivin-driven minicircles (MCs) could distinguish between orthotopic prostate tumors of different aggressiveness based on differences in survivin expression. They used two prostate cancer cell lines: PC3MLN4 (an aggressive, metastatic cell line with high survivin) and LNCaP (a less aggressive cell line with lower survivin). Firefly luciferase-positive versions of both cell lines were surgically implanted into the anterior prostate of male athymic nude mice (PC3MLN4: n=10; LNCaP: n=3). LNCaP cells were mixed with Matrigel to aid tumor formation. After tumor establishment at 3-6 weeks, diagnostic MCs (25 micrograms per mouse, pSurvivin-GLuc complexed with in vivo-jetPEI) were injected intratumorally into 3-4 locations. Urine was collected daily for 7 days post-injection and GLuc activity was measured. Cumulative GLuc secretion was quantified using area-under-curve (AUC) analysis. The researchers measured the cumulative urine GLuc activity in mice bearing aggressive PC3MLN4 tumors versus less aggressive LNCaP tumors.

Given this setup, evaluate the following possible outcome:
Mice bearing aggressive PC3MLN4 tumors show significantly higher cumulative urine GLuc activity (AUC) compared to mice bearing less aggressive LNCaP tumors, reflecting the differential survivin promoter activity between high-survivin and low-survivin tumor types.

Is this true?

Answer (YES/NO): YES